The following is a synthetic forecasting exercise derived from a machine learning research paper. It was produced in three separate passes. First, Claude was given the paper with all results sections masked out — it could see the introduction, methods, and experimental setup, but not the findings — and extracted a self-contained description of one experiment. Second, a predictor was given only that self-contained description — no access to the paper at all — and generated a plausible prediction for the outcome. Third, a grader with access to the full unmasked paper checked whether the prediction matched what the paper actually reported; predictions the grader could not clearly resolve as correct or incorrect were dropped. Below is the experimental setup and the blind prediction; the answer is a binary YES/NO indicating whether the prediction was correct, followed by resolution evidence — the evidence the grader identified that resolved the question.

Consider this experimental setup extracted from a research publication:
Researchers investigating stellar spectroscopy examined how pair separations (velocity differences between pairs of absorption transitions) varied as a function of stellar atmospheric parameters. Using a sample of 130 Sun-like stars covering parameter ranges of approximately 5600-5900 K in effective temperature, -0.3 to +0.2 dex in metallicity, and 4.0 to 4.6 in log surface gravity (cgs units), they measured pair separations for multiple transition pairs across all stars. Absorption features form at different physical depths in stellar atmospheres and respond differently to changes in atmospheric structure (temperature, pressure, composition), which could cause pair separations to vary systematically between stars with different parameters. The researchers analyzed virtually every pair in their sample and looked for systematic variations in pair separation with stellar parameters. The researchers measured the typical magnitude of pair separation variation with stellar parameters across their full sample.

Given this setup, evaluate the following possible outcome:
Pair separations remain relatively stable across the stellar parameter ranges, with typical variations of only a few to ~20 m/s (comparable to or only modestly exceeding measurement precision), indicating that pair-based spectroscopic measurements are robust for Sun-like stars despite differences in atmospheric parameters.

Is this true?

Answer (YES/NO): NO